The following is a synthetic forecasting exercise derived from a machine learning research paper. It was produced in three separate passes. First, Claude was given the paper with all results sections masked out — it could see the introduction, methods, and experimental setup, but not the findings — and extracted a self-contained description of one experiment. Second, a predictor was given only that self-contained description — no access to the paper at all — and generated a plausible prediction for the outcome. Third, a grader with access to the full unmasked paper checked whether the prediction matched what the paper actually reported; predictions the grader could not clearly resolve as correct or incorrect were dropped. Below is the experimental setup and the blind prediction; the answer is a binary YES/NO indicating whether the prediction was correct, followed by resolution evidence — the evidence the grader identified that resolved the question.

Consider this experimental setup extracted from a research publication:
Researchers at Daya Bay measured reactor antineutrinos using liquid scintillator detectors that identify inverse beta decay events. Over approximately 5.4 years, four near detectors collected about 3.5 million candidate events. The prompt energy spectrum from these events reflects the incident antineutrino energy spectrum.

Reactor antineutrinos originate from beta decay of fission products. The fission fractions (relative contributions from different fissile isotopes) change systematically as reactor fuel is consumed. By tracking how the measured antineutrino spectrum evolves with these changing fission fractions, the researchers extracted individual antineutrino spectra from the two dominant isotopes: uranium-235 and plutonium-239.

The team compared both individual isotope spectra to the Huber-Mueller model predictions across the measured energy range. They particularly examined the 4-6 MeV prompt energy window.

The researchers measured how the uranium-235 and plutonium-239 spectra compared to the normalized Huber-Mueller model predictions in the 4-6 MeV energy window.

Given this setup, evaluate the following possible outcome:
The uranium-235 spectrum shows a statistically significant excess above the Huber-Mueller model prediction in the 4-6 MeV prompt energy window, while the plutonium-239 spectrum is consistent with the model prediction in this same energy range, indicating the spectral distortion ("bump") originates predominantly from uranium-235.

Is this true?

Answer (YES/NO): NO